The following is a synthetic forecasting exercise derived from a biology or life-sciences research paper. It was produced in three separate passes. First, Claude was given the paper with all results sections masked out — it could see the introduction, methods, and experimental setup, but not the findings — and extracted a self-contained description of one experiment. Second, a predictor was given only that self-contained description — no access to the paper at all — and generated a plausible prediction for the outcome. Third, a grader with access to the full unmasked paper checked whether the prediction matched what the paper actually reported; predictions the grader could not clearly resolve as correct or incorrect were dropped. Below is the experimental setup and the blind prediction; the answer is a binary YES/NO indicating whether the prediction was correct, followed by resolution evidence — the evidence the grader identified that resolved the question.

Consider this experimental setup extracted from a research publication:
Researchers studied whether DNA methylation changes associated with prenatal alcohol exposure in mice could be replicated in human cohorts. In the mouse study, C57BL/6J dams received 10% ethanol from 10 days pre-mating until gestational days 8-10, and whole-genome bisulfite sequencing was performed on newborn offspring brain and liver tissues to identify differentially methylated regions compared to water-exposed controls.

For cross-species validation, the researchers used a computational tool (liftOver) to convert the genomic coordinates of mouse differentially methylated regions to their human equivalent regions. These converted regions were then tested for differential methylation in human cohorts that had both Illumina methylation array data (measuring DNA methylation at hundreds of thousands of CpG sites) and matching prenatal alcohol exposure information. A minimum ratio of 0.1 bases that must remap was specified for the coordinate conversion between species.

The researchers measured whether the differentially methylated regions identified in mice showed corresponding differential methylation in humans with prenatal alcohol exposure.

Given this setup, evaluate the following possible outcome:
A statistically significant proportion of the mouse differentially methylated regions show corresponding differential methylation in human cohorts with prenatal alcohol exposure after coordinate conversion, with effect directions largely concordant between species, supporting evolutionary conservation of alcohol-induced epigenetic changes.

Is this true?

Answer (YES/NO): NO